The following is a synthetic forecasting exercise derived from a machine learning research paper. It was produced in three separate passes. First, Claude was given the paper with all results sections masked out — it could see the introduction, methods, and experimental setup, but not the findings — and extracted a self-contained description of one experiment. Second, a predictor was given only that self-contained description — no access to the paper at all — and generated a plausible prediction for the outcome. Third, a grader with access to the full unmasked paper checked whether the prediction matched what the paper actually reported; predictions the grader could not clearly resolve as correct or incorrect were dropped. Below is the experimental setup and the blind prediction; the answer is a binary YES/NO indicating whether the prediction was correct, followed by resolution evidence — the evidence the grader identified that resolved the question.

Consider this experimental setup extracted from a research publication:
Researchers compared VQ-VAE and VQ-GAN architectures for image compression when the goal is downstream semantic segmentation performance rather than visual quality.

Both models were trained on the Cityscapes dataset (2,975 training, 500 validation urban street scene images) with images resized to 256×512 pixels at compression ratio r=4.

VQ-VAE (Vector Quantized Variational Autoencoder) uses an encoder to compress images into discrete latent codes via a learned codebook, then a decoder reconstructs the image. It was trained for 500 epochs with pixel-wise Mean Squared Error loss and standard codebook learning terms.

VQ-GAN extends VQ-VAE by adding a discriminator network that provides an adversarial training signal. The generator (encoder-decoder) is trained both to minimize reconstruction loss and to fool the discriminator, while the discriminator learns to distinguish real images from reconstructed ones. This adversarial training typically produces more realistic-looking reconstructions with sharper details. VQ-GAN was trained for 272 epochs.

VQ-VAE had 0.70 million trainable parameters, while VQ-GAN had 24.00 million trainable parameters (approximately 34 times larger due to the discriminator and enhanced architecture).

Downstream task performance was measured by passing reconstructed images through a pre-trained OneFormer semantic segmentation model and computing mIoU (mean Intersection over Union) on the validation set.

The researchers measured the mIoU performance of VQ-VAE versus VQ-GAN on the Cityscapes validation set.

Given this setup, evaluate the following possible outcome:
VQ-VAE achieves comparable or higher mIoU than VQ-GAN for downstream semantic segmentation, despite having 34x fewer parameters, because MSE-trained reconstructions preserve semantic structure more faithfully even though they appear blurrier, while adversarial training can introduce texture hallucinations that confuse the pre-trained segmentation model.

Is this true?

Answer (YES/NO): NO